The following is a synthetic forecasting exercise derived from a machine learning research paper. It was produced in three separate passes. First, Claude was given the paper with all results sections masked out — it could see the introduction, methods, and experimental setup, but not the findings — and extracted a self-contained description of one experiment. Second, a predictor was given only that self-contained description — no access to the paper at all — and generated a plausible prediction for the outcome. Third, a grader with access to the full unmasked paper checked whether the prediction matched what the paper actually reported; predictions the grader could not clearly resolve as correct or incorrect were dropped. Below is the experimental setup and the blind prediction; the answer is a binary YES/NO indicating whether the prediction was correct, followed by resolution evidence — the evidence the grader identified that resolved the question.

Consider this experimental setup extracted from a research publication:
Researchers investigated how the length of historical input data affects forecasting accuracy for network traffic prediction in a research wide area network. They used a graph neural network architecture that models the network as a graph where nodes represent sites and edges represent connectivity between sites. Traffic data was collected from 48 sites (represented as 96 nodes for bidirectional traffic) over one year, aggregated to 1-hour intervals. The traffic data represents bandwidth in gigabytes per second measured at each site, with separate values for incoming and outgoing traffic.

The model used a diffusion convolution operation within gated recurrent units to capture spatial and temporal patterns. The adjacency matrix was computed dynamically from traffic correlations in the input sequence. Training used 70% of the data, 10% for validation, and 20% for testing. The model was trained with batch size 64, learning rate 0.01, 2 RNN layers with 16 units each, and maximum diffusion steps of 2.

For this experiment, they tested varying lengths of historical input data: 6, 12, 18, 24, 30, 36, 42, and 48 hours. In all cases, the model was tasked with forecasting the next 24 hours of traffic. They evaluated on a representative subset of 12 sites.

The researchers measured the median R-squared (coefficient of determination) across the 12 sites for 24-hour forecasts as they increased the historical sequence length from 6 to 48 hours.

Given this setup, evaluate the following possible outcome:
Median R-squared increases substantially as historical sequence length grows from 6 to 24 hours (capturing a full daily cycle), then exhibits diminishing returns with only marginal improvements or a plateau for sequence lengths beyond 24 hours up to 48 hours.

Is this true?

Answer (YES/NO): NO